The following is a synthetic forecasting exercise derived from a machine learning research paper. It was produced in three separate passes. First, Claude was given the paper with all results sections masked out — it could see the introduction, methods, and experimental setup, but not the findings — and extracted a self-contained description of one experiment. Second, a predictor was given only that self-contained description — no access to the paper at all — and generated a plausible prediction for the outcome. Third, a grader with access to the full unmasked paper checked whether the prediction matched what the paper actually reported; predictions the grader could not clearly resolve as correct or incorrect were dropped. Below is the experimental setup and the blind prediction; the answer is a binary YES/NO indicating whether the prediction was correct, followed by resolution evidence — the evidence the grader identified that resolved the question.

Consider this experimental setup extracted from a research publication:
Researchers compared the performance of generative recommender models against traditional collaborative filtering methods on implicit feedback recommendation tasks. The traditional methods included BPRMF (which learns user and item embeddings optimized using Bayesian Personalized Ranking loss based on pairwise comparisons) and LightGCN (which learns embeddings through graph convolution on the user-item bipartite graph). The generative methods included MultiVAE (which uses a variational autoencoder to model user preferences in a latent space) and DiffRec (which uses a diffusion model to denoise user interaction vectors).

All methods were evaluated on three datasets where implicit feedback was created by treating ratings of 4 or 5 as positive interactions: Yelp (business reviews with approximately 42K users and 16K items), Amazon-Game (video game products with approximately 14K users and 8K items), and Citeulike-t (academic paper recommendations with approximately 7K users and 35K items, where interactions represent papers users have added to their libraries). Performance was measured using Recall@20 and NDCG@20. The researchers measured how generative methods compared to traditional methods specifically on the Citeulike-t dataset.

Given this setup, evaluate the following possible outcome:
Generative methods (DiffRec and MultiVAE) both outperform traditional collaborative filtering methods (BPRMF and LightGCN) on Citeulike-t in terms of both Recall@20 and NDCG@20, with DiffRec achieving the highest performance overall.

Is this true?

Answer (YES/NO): NO